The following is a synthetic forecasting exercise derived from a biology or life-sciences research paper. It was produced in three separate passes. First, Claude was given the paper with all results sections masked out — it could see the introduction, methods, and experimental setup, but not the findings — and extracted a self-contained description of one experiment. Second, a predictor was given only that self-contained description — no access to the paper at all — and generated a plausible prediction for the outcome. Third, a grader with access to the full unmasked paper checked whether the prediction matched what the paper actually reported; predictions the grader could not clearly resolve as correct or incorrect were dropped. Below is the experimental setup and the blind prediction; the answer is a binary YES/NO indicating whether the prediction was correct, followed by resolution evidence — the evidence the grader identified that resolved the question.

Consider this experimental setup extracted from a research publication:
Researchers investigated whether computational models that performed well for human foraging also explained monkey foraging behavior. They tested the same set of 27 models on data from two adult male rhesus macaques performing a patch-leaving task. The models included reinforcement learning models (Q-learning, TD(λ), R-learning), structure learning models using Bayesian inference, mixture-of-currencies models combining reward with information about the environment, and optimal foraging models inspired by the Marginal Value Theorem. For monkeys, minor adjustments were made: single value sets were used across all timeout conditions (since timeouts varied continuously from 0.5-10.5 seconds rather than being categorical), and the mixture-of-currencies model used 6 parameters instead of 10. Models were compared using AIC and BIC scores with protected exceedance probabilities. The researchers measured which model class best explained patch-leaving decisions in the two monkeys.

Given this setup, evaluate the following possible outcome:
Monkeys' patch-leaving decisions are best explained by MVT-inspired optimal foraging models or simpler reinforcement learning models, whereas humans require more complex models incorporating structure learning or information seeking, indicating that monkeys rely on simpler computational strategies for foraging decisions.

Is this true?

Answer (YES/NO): NO